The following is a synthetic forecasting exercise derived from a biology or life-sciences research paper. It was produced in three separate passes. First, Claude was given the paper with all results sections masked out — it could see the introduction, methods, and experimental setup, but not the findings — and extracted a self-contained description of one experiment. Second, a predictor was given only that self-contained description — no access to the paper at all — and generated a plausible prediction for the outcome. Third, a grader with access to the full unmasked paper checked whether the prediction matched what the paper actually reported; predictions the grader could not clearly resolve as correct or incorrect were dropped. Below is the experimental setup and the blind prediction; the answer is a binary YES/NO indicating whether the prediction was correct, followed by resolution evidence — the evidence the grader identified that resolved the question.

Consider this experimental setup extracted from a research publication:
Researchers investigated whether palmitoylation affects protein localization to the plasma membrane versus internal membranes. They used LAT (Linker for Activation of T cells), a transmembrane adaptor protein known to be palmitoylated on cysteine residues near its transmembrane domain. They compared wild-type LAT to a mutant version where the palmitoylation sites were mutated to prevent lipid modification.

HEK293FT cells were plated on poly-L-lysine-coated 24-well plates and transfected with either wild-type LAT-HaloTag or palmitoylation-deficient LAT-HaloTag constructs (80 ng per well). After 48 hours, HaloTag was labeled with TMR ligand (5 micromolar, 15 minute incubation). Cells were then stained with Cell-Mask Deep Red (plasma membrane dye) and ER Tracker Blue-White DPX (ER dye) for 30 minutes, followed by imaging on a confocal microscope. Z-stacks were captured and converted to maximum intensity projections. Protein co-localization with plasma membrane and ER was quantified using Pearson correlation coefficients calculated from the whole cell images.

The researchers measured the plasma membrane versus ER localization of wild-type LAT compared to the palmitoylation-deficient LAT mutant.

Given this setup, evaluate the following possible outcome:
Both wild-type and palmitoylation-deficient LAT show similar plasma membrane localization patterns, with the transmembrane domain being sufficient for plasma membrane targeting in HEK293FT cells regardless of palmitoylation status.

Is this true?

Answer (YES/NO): NO